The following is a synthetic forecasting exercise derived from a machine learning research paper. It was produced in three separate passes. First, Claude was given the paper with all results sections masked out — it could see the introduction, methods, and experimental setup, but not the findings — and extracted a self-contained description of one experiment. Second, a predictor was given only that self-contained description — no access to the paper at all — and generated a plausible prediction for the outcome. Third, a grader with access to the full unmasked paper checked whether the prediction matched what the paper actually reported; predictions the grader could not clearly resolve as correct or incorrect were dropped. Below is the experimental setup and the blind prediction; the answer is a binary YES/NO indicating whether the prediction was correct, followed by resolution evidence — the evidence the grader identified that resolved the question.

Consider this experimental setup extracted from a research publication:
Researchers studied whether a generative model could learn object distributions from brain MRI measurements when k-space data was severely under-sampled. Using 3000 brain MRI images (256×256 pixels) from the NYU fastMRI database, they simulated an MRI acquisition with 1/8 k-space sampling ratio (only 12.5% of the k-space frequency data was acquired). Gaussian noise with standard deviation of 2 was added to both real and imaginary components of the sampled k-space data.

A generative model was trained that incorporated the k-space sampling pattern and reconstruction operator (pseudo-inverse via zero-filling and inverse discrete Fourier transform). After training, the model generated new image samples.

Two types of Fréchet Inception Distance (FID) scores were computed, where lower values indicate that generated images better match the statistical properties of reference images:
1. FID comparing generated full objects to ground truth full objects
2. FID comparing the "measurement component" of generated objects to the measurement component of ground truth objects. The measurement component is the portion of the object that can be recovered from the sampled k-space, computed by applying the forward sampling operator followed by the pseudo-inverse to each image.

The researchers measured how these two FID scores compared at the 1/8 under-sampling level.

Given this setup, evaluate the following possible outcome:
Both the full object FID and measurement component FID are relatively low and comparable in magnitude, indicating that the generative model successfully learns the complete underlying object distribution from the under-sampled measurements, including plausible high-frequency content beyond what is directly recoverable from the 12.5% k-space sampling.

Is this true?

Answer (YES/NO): NO